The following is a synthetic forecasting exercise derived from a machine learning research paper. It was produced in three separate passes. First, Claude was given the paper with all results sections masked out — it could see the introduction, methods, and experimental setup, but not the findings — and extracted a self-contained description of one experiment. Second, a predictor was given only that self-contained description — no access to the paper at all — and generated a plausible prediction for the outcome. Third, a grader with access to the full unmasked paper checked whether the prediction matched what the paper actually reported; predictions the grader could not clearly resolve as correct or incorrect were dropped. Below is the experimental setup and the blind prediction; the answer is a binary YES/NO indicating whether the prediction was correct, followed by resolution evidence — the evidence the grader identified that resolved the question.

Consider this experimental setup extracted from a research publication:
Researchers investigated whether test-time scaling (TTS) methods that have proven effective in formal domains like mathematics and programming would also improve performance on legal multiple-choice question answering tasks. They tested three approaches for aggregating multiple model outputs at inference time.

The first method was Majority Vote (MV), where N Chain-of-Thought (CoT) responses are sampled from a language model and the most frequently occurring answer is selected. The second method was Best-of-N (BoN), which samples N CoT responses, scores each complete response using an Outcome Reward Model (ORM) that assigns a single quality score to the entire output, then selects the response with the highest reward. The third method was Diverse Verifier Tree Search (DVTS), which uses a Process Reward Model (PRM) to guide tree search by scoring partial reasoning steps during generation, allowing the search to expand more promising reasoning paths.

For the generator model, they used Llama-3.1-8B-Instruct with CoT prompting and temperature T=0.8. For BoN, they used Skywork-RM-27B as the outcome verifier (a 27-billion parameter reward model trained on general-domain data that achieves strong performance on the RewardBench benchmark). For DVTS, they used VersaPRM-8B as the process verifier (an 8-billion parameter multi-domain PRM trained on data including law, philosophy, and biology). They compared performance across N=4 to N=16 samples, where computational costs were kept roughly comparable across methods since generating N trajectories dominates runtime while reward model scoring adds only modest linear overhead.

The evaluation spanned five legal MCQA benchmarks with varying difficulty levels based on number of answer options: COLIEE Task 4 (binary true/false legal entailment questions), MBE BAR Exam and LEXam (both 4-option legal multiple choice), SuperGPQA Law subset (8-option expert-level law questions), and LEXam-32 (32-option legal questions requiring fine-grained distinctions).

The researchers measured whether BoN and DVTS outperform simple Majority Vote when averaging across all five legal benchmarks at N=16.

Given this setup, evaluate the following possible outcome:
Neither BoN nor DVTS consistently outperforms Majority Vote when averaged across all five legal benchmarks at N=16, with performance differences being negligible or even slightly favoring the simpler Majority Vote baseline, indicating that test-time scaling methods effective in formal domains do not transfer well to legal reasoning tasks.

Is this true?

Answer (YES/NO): YES